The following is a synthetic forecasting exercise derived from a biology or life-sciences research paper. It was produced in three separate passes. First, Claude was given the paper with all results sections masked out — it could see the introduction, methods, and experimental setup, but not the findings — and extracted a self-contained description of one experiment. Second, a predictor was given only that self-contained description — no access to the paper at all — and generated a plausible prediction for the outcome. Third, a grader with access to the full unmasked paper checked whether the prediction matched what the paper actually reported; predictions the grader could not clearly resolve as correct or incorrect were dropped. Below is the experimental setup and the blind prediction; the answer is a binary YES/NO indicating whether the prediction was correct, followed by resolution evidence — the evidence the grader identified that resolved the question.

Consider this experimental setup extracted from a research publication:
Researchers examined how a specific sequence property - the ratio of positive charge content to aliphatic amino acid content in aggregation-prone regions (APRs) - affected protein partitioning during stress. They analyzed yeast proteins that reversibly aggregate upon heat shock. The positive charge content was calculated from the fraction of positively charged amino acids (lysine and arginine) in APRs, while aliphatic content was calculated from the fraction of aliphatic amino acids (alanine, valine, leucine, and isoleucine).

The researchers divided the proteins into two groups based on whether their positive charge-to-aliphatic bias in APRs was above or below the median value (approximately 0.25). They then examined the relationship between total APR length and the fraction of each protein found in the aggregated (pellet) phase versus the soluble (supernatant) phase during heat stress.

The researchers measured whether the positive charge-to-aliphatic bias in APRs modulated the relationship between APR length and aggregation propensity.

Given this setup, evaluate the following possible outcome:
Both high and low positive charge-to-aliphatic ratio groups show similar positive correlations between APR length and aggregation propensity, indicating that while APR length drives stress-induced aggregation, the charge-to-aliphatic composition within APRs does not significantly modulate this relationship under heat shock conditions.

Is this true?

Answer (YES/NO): NO